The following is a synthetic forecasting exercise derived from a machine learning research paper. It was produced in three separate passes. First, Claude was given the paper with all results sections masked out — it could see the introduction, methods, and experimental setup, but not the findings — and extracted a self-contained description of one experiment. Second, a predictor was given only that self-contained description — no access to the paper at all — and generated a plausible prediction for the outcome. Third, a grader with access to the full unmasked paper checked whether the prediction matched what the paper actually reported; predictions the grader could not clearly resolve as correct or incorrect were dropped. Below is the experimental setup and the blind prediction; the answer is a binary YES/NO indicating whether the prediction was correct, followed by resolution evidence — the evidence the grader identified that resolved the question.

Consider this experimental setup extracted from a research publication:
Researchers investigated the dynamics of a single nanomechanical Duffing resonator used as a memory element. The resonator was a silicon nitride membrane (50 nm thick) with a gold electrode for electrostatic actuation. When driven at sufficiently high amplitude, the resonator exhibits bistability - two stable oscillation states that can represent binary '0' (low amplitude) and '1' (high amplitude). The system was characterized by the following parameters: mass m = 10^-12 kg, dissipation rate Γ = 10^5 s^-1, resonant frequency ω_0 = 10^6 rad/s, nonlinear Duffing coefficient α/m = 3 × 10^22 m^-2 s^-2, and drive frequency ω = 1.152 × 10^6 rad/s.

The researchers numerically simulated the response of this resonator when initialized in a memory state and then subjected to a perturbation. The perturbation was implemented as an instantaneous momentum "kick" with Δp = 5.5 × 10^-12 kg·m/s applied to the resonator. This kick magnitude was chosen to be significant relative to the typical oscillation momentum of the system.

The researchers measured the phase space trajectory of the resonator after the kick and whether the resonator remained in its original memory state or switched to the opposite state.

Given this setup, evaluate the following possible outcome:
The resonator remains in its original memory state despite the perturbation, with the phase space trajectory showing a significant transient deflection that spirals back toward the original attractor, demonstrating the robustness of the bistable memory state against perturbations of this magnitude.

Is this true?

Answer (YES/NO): NO